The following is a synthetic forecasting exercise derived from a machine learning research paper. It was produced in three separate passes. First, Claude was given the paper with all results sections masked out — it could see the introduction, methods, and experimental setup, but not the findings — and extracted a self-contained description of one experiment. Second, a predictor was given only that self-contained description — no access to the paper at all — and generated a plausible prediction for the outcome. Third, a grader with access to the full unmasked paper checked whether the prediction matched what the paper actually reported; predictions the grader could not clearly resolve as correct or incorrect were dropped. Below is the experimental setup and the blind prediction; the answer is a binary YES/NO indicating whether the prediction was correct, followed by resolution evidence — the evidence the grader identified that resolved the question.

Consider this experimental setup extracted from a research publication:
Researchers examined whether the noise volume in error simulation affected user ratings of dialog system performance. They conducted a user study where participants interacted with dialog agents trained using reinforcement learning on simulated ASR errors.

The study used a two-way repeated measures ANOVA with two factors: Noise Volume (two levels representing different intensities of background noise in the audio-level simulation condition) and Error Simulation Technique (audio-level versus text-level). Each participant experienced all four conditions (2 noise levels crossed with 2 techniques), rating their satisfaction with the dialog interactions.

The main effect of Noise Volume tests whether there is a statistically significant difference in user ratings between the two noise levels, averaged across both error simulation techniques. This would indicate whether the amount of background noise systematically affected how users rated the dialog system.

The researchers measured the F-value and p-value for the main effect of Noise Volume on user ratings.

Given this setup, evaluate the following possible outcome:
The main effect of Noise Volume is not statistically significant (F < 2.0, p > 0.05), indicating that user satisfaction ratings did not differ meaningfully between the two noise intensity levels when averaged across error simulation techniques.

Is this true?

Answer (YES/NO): YES